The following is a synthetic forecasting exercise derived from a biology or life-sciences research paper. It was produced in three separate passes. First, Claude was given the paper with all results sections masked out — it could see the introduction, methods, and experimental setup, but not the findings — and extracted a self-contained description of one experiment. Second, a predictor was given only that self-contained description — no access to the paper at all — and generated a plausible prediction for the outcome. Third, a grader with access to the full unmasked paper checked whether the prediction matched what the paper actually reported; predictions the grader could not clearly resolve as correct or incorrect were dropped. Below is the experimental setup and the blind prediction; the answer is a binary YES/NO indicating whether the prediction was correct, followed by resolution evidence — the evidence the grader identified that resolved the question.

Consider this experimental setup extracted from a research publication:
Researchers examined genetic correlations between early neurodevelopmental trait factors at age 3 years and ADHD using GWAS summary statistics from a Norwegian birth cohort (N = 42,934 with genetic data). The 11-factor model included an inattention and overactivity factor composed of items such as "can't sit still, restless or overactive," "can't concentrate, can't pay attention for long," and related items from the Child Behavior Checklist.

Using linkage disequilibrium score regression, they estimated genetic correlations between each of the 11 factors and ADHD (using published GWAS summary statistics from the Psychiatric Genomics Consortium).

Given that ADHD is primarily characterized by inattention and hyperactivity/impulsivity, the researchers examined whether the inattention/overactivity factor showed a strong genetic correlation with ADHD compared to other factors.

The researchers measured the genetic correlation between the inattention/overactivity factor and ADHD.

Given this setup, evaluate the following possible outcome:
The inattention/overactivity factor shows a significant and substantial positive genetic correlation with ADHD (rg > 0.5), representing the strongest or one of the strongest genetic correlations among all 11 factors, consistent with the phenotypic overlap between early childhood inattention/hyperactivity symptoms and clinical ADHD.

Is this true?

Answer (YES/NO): YES